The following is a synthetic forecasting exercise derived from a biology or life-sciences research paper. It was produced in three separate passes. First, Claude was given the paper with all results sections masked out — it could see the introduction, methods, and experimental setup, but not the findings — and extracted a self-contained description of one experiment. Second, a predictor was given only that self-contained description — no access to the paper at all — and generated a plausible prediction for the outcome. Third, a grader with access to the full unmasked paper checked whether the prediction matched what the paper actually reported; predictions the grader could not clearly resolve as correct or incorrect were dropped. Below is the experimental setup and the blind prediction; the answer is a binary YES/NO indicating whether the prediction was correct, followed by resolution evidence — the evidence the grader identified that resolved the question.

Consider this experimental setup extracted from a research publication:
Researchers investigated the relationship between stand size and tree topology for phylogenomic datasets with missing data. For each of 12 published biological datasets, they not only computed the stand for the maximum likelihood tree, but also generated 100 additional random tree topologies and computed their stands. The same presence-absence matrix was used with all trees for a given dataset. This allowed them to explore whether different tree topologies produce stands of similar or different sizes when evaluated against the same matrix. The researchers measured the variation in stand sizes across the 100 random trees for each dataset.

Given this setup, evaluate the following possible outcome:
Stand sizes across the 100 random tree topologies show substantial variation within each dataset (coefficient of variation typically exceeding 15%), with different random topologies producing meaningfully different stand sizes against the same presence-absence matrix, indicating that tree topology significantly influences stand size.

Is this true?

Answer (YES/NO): YES